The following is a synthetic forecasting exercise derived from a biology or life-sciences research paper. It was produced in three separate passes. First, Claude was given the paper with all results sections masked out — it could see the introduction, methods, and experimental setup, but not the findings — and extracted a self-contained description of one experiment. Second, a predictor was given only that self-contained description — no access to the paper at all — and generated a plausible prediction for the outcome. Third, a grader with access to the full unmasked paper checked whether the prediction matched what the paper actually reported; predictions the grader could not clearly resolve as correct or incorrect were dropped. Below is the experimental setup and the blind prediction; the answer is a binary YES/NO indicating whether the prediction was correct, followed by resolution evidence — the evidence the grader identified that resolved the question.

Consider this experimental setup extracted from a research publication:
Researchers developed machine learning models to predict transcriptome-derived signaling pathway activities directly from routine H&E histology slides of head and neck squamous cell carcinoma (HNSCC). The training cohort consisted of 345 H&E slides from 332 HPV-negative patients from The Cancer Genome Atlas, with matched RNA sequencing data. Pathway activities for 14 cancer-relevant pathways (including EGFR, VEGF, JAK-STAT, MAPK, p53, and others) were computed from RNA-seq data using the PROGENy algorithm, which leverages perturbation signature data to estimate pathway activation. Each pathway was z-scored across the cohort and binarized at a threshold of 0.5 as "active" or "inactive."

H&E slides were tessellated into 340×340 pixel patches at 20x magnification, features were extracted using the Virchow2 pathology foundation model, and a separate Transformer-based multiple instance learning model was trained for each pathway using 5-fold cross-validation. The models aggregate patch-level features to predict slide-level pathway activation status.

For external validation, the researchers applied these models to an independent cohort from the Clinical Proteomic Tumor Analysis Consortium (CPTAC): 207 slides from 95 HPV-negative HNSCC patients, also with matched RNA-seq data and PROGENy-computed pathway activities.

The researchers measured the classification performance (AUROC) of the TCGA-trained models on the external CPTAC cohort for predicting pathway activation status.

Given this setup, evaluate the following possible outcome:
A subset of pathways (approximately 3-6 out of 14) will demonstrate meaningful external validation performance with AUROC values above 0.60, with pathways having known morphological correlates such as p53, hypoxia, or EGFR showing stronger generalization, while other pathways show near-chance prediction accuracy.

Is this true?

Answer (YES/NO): NO